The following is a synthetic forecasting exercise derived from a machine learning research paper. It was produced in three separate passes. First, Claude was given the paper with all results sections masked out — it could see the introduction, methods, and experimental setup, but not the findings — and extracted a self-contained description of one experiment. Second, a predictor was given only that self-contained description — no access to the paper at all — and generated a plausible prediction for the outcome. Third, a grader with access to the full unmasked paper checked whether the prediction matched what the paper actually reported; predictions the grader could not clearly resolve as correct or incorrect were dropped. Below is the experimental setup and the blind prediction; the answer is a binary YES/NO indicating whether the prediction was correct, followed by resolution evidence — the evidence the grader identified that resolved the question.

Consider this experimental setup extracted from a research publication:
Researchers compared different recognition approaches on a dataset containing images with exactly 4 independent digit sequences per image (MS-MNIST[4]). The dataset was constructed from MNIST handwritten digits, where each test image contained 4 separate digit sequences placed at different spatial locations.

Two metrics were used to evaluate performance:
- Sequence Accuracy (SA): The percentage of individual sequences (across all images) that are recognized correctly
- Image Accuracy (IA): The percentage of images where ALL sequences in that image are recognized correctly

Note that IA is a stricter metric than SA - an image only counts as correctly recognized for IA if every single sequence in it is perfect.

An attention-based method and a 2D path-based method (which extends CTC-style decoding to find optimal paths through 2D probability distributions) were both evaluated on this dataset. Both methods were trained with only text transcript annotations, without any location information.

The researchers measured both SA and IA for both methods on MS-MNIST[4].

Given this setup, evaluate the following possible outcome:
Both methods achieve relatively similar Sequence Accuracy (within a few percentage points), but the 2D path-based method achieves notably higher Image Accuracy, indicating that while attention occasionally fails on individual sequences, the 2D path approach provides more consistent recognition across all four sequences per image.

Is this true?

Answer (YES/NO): NO